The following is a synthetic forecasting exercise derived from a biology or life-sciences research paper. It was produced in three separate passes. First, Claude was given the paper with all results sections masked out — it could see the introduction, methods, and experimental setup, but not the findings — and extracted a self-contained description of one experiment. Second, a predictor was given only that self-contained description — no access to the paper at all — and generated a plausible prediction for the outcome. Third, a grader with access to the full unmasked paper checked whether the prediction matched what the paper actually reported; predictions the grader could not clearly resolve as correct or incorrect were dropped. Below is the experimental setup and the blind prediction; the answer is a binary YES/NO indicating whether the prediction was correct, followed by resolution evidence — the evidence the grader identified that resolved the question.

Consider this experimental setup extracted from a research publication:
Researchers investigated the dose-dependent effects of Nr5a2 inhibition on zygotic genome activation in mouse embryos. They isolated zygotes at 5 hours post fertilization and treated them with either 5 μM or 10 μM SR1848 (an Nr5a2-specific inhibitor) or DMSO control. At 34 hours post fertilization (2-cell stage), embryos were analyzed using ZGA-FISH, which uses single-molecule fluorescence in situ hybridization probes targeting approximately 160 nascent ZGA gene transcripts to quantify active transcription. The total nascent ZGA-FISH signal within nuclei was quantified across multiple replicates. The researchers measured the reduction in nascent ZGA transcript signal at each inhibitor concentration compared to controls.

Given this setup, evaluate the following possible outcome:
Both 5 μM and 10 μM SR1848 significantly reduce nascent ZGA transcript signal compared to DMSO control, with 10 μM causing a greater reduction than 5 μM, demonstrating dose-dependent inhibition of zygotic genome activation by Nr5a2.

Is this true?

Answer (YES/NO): YES